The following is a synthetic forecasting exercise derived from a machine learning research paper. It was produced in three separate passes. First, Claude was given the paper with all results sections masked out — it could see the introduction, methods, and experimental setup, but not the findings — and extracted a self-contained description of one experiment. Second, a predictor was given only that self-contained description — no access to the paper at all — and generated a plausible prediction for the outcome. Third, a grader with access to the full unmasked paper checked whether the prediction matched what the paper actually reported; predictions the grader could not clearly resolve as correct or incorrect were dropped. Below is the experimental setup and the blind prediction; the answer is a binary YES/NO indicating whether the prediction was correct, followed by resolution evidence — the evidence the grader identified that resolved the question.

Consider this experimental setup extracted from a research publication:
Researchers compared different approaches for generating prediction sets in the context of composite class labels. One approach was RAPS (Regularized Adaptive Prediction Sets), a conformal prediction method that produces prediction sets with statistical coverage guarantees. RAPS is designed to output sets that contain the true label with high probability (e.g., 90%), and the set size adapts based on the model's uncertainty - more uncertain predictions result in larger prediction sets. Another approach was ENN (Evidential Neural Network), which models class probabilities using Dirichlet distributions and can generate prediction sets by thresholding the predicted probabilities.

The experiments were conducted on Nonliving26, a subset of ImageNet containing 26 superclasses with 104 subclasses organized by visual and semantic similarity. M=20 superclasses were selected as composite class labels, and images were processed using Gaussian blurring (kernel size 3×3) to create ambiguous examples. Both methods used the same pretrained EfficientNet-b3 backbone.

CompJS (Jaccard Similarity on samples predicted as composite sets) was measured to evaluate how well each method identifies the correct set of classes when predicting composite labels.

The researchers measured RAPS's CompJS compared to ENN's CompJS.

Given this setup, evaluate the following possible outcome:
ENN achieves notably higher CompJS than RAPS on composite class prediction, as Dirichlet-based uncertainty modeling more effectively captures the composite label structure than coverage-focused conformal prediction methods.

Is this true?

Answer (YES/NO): YES